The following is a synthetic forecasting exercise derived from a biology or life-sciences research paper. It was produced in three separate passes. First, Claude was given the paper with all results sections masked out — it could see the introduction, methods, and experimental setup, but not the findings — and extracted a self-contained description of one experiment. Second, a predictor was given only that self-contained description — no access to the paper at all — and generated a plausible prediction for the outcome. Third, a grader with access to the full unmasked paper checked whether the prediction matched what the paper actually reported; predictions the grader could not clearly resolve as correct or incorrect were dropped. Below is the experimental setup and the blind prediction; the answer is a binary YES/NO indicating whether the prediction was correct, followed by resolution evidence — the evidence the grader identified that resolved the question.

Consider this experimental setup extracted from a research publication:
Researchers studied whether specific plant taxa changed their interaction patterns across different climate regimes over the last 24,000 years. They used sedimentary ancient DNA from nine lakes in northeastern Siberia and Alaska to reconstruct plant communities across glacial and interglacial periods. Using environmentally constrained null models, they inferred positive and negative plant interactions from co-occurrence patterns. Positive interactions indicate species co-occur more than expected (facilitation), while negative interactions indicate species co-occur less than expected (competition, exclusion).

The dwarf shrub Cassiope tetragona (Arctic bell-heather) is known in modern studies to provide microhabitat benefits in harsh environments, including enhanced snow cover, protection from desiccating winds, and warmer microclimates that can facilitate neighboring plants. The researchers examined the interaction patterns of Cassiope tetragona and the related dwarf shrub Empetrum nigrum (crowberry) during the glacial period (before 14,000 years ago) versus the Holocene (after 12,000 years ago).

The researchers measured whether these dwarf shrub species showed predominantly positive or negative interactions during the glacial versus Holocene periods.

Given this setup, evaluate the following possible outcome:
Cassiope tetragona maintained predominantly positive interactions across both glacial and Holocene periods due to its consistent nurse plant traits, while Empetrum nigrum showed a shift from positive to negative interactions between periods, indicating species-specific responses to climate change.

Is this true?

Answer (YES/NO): NO